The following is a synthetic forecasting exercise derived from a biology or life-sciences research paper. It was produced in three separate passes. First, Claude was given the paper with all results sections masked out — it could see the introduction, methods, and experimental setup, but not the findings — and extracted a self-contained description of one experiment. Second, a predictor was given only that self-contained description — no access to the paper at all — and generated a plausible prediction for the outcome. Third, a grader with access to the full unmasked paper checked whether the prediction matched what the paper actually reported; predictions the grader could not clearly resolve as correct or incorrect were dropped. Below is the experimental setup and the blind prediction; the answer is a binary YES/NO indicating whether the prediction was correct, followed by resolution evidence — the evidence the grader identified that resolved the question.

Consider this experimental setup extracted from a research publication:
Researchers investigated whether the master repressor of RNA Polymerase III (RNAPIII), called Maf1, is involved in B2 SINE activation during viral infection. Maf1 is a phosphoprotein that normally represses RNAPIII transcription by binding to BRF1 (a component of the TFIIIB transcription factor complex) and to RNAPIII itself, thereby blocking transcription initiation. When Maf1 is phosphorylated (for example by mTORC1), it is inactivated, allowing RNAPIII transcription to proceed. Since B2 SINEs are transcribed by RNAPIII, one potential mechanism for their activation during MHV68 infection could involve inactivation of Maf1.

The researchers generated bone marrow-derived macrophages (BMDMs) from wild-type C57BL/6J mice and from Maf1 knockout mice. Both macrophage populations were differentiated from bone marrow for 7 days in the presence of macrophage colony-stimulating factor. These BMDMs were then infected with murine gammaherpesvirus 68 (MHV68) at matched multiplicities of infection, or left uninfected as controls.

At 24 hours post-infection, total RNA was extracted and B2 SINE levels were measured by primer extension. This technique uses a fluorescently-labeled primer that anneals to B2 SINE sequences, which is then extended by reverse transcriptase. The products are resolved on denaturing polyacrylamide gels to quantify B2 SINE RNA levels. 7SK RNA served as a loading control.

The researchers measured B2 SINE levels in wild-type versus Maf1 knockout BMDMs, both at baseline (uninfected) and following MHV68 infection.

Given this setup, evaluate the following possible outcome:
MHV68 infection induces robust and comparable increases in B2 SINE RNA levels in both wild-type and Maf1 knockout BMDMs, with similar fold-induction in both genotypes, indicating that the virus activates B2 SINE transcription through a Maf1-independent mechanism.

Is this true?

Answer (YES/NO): NO